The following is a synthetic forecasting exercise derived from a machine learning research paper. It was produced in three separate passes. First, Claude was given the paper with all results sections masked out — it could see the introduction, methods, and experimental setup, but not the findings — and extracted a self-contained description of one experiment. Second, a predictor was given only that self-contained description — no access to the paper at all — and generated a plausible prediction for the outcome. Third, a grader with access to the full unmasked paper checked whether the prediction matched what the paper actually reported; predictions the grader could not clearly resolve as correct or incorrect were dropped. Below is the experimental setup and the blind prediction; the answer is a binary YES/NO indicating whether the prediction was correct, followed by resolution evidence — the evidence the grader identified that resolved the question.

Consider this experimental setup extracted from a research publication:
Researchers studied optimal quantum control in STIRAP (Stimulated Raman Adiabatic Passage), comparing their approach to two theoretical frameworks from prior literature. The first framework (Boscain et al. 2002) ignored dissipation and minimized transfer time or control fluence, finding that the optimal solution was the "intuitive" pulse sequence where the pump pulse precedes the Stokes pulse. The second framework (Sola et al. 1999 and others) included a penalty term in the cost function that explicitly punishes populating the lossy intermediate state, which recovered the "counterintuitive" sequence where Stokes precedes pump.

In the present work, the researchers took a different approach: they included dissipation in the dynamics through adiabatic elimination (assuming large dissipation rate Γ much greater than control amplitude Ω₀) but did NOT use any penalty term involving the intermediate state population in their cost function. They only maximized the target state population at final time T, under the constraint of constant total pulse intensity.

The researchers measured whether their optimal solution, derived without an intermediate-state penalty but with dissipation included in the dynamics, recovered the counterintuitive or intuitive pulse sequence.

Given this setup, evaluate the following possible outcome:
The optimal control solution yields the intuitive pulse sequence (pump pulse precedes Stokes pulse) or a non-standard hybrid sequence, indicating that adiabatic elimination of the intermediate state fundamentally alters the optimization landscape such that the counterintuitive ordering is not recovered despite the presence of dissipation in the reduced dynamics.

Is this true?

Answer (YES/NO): NO